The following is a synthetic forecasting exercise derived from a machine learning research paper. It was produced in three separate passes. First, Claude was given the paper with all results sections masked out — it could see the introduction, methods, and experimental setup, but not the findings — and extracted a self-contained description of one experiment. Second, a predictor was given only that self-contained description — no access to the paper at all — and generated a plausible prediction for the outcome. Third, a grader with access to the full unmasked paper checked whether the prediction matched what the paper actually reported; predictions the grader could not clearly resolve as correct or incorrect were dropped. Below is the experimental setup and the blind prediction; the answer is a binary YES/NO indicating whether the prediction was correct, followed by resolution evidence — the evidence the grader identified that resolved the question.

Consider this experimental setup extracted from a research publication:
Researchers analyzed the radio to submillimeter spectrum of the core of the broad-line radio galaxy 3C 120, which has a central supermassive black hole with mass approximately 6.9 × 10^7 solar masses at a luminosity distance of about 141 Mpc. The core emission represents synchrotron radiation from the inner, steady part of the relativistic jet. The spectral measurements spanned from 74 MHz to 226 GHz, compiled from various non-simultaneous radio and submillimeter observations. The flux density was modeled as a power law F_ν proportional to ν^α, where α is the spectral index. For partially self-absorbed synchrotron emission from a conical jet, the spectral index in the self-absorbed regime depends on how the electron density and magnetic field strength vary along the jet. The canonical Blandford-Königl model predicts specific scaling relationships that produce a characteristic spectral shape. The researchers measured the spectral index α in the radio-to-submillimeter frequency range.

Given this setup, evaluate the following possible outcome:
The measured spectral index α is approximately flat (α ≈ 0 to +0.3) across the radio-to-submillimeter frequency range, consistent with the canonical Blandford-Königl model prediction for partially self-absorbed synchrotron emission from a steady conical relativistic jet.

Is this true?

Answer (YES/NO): NO